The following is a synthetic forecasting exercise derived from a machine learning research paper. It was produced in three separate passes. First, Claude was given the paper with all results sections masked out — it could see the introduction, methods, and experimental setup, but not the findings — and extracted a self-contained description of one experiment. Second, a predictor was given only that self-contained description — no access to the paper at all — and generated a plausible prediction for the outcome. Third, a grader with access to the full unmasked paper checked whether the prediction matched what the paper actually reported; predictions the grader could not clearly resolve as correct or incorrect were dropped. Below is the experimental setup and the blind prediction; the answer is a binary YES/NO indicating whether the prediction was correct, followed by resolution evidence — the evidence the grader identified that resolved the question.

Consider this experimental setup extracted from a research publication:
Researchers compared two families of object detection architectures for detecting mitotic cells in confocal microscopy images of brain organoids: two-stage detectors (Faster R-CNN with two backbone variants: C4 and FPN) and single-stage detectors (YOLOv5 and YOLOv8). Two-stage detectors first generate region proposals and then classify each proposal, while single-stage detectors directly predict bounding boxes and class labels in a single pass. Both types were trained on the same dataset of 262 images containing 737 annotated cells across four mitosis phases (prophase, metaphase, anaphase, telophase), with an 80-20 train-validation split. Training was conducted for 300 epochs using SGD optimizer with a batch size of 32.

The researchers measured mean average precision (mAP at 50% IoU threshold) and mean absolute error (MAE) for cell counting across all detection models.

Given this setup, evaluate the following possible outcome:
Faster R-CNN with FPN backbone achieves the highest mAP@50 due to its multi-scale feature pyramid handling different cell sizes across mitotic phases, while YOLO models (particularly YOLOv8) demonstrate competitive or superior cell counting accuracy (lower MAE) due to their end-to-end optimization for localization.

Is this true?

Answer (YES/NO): NO